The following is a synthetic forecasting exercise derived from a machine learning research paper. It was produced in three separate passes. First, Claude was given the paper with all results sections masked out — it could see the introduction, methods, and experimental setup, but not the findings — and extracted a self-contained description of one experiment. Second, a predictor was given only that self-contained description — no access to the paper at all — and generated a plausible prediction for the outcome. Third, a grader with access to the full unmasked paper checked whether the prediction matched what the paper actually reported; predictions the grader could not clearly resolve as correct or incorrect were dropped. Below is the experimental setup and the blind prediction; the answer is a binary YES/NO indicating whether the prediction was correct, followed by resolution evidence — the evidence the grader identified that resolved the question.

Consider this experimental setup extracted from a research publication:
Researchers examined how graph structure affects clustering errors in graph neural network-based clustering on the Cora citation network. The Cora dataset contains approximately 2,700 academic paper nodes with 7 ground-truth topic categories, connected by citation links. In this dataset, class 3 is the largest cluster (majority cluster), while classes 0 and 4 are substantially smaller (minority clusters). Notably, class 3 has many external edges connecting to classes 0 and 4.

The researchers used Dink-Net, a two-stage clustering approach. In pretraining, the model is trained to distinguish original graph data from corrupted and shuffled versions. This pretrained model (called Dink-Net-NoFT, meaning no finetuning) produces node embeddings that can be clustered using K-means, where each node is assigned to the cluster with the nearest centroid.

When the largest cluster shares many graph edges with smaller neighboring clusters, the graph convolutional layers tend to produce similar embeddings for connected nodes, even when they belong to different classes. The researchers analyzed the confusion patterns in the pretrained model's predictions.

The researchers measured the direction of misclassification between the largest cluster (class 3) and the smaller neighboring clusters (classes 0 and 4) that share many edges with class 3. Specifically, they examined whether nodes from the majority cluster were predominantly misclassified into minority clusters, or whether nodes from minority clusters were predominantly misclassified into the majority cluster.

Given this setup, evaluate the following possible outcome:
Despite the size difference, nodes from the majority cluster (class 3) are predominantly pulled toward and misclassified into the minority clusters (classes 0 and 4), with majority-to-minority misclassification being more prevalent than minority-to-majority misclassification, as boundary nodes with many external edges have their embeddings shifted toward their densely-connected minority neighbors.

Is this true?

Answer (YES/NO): YES